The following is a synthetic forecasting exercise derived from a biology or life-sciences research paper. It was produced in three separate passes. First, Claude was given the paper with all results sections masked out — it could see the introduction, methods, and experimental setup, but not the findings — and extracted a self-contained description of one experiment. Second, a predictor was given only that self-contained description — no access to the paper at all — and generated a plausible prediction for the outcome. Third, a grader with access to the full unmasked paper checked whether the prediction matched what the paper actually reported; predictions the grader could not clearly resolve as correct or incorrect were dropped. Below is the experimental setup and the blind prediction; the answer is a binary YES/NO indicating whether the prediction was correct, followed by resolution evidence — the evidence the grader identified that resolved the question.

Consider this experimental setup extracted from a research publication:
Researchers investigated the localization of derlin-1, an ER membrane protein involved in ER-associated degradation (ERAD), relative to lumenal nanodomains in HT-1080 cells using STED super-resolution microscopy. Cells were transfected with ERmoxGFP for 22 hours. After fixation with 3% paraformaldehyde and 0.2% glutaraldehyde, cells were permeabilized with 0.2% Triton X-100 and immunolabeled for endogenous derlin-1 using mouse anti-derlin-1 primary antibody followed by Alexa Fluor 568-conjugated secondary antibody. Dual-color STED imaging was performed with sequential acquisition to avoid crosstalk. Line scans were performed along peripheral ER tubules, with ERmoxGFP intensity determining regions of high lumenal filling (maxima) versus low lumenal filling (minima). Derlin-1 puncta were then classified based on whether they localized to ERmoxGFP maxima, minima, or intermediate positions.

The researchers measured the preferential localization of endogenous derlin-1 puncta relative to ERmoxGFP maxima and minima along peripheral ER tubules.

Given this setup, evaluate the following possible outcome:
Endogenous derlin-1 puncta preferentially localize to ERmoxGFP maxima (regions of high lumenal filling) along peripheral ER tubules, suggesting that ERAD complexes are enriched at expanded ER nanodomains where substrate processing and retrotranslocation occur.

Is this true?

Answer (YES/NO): NO